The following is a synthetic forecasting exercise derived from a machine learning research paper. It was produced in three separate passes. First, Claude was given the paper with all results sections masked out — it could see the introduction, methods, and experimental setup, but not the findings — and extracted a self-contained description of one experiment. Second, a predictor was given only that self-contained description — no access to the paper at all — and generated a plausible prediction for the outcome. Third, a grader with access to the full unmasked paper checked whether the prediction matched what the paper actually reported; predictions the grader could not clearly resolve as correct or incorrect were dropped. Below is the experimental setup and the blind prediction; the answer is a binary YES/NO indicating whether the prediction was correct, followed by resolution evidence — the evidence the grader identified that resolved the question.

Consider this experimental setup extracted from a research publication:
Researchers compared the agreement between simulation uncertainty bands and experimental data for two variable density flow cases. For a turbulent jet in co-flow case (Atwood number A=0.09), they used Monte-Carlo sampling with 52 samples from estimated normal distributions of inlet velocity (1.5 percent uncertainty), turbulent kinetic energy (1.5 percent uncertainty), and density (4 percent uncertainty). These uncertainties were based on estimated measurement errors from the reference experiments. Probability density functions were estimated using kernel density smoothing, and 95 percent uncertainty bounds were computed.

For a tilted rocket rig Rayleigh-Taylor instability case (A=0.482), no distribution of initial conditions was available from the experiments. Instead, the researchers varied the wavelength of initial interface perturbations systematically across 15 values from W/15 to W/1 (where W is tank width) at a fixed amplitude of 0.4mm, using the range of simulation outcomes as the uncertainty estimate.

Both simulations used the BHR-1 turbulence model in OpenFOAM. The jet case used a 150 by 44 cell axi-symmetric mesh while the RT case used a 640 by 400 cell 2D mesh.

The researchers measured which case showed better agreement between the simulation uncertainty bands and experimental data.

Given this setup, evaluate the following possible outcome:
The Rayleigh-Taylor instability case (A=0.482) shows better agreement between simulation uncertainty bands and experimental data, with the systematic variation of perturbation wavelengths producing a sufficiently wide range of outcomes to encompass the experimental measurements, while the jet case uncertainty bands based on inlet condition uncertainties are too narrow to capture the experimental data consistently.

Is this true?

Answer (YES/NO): YES